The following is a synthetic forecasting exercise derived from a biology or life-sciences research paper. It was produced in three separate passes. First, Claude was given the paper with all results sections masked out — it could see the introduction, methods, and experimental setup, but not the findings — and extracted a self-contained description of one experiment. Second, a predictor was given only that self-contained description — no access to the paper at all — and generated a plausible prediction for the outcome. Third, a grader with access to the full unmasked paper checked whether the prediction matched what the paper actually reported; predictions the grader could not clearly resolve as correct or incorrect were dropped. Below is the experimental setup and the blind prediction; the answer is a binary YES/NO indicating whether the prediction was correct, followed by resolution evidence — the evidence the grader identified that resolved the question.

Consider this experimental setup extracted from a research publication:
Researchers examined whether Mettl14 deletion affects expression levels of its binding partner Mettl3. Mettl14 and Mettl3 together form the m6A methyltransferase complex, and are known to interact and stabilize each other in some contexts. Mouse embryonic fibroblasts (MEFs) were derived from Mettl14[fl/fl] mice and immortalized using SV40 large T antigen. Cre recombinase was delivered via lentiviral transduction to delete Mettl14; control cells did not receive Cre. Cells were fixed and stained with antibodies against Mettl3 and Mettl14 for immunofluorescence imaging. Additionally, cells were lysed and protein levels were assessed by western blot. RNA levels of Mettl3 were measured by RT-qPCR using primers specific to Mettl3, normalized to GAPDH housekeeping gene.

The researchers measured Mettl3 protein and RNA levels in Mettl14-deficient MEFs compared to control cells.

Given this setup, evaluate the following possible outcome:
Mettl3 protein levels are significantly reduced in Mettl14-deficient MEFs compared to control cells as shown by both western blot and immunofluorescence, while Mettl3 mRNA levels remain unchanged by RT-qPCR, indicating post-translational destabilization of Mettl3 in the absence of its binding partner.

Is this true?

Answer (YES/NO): NO